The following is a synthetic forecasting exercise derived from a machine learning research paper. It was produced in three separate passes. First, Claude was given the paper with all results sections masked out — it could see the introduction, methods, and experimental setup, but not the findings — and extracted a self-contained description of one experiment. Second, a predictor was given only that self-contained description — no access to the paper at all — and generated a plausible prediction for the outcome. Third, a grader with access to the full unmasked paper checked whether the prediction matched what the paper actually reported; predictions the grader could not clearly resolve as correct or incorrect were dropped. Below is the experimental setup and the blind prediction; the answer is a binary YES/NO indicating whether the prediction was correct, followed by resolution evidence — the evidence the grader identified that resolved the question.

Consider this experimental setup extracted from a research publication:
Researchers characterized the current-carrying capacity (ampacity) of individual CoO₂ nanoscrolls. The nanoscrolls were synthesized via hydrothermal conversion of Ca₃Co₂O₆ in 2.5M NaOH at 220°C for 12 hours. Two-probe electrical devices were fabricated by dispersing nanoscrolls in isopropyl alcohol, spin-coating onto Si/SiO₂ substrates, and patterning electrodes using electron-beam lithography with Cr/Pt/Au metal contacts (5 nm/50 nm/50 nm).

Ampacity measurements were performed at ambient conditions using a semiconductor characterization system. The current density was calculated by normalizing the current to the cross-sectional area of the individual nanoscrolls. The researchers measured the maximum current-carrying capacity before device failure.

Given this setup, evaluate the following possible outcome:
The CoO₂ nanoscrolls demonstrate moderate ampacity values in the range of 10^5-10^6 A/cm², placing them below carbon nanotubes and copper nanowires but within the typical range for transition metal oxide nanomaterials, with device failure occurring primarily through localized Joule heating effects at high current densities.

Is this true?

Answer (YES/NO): YES